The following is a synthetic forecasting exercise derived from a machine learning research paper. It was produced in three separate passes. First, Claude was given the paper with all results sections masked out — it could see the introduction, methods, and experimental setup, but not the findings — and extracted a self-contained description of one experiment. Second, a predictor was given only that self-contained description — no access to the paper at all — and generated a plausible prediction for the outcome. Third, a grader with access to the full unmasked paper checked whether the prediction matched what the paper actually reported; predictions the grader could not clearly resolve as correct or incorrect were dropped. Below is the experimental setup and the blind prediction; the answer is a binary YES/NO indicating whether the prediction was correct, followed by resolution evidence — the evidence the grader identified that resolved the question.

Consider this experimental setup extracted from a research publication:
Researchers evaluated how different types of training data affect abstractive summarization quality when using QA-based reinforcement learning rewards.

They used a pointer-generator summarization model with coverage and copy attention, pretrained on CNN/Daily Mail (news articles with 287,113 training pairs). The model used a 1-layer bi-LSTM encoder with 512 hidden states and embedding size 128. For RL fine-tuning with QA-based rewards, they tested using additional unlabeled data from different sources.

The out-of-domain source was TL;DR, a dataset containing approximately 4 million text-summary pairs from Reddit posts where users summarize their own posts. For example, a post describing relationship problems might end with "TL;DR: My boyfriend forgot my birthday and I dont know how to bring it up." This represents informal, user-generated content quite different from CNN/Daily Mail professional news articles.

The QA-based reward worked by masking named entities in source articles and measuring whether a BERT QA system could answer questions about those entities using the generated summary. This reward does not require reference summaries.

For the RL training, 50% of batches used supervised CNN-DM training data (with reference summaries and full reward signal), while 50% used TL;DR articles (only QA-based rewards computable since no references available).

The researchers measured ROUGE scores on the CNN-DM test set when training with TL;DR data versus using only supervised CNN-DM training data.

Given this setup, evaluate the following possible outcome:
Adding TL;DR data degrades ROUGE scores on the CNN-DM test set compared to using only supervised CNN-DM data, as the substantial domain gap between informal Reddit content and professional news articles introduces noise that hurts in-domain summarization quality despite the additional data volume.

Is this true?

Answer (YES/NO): NO